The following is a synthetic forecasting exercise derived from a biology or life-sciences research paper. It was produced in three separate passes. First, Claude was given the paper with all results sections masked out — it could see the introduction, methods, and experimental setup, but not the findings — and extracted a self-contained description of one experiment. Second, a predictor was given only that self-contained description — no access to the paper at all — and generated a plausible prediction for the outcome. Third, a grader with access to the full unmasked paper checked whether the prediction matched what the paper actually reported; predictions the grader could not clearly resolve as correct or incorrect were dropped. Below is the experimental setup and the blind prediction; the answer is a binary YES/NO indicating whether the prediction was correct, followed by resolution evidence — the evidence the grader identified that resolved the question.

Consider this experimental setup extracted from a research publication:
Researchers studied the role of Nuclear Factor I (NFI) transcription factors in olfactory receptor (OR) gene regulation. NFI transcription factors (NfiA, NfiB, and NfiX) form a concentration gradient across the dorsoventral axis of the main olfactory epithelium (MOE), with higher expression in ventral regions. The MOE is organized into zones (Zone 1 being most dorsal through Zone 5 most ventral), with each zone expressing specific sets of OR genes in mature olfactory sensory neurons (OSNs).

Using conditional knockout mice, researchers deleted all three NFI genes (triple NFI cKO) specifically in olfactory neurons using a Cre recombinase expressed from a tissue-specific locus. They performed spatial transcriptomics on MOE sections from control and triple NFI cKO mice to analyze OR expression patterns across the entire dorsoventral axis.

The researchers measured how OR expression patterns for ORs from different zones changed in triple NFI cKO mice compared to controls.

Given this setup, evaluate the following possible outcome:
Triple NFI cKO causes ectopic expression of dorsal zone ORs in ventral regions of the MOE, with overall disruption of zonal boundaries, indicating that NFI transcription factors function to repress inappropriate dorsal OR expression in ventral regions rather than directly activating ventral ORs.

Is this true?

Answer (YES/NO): NO